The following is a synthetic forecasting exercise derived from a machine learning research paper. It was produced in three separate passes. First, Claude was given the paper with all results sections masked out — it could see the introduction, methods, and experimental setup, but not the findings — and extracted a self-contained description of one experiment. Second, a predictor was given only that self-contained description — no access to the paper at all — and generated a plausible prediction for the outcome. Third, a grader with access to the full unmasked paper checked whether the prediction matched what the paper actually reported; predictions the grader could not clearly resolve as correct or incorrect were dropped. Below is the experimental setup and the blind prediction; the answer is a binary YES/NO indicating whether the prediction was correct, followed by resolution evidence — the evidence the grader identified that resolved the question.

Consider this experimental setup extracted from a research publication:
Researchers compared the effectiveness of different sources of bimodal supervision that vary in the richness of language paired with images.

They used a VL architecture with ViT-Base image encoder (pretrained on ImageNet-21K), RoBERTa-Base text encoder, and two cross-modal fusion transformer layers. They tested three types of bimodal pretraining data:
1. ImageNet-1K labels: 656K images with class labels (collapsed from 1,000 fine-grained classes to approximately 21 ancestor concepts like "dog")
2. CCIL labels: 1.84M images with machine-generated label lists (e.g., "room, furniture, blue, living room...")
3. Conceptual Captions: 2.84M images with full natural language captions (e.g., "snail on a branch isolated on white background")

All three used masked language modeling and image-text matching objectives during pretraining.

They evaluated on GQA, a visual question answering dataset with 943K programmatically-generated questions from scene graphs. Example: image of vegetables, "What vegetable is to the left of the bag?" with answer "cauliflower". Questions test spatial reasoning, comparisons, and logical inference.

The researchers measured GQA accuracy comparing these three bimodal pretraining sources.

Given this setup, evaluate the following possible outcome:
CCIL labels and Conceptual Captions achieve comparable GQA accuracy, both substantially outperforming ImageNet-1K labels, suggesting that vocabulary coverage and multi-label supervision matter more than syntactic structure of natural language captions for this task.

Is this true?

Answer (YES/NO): NO